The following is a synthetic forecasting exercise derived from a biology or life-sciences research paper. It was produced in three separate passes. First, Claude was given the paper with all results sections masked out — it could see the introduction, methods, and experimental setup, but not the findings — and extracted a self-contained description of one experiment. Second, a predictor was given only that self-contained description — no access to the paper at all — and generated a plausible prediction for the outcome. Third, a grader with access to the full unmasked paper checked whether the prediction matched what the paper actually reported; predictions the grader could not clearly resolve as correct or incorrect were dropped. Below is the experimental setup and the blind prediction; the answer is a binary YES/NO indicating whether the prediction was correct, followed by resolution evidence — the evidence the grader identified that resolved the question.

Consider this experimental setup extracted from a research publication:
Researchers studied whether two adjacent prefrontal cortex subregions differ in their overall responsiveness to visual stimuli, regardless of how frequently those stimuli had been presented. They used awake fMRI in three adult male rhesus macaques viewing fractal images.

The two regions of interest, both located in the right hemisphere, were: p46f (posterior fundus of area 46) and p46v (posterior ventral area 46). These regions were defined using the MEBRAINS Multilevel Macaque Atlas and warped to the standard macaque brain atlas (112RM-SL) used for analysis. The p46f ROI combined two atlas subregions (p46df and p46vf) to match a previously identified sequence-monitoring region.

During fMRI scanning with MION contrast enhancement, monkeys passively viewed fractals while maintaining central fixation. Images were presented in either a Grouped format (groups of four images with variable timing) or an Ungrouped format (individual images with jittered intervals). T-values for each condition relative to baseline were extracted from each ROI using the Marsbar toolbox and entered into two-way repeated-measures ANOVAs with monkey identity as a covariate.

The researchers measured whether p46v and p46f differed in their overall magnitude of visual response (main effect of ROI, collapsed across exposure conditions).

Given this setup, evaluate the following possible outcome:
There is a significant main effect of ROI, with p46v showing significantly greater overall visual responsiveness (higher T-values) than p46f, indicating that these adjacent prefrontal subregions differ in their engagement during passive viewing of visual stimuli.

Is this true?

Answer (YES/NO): YES